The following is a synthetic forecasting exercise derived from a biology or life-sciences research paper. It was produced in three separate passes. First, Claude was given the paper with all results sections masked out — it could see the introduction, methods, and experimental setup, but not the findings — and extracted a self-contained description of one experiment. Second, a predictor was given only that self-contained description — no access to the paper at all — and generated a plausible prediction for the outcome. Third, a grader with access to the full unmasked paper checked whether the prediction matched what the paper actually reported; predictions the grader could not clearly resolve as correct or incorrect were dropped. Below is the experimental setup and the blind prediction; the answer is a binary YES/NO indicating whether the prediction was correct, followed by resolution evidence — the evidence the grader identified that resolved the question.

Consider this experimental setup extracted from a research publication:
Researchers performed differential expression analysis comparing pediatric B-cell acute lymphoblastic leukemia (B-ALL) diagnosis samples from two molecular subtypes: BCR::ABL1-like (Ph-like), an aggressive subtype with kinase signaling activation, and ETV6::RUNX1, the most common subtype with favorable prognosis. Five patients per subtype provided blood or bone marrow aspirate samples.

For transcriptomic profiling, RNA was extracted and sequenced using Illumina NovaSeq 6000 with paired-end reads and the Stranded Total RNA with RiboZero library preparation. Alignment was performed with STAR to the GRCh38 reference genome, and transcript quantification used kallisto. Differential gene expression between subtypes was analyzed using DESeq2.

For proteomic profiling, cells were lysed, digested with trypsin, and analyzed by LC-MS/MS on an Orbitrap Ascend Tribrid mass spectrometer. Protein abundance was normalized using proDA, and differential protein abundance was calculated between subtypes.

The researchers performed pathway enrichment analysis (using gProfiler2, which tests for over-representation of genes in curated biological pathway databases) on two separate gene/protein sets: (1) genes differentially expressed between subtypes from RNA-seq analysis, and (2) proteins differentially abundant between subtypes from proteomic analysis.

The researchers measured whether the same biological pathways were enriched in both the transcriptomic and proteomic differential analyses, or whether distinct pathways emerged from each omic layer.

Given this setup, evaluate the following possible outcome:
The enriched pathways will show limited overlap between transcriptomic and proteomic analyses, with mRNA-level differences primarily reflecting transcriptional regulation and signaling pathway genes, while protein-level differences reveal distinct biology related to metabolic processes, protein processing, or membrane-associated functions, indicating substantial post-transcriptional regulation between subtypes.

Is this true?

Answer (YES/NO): NO